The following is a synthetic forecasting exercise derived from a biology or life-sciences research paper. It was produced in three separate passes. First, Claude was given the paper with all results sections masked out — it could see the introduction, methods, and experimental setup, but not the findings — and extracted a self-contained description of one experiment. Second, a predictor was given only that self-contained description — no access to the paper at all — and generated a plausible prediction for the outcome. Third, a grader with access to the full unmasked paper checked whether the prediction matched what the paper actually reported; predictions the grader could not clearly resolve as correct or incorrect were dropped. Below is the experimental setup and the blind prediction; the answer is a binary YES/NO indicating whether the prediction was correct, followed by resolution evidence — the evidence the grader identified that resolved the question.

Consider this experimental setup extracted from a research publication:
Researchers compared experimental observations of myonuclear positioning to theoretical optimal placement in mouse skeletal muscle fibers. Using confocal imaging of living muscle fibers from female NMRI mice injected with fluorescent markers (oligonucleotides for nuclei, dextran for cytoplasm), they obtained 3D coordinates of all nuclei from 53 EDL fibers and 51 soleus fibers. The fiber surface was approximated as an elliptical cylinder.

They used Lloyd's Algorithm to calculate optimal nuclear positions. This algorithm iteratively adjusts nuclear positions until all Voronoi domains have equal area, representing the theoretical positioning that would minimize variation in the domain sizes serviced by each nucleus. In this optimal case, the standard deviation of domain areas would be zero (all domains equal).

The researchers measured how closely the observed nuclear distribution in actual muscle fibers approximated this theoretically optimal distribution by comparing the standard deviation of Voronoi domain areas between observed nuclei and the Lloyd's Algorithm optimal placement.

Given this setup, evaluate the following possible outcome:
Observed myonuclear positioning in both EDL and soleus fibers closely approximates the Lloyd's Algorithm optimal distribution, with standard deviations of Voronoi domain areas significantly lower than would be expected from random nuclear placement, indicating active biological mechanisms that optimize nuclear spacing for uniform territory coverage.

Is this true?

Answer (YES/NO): NO